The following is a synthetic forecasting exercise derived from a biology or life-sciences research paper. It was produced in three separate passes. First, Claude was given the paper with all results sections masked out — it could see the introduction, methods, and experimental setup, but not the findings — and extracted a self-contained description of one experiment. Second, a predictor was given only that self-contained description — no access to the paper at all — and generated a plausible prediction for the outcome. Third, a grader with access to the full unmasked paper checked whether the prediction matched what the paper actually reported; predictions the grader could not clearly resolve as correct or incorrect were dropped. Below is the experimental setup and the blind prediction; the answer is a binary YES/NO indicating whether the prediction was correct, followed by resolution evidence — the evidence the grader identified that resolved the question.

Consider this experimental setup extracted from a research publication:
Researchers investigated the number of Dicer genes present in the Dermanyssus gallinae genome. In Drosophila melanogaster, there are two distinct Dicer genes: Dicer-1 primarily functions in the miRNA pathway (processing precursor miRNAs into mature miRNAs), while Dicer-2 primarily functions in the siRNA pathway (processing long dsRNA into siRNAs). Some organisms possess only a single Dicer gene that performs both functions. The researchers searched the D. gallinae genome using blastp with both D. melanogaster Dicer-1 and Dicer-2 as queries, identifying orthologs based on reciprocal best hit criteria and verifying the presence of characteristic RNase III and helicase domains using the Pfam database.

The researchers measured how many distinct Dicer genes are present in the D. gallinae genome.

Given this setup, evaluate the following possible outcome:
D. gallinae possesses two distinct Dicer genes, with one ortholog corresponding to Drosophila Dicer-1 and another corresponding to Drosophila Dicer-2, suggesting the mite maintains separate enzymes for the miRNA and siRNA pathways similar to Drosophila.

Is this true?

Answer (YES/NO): YES